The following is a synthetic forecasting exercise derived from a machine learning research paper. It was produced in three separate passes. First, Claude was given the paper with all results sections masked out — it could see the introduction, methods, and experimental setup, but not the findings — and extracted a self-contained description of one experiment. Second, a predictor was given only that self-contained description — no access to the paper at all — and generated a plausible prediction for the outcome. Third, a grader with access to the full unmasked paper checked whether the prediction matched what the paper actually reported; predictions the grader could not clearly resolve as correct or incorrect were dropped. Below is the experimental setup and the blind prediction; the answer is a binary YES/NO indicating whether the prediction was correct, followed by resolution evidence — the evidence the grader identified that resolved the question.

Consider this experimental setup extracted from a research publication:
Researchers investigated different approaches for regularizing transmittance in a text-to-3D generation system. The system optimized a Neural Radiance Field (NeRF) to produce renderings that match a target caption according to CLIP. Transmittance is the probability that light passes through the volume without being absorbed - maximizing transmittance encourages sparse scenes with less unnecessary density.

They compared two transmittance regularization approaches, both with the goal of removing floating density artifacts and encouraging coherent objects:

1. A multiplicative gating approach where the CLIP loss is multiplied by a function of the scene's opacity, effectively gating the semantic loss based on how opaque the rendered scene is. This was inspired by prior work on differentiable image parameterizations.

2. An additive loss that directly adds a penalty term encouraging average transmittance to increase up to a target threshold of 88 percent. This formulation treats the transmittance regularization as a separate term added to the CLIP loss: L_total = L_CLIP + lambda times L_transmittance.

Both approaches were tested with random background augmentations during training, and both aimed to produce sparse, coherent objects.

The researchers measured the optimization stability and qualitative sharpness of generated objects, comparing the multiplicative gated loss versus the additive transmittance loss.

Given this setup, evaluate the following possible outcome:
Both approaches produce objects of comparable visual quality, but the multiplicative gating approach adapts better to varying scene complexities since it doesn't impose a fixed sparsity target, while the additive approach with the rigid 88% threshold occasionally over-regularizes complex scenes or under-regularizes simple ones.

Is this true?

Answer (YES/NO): NO